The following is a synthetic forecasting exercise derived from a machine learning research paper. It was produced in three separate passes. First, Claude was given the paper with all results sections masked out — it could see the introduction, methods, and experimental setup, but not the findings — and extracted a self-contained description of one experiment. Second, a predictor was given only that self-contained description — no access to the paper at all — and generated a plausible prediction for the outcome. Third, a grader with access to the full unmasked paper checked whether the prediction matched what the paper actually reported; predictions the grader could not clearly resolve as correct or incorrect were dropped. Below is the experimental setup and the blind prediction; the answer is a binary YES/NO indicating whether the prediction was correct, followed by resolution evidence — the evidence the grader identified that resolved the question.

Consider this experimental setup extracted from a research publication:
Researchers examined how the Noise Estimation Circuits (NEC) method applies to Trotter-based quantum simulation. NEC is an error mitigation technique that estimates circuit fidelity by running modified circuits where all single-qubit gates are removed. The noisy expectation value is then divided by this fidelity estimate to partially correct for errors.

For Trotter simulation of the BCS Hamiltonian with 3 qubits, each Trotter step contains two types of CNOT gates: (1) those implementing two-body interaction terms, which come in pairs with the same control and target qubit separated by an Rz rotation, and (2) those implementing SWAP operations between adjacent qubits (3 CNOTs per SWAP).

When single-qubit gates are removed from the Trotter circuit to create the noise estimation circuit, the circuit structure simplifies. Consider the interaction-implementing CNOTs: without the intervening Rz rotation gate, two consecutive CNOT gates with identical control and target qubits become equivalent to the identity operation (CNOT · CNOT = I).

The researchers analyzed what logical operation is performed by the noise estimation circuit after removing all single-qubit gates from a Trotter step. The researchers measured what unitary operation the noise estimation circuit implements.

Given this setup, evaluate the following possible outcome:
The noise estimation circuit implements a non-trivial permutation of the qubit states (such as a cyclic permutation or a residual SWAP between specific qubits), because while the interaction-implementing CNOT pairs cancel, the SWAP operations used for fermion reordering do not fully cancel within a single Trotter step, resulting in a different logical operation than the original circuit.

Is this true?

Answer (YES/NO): YES